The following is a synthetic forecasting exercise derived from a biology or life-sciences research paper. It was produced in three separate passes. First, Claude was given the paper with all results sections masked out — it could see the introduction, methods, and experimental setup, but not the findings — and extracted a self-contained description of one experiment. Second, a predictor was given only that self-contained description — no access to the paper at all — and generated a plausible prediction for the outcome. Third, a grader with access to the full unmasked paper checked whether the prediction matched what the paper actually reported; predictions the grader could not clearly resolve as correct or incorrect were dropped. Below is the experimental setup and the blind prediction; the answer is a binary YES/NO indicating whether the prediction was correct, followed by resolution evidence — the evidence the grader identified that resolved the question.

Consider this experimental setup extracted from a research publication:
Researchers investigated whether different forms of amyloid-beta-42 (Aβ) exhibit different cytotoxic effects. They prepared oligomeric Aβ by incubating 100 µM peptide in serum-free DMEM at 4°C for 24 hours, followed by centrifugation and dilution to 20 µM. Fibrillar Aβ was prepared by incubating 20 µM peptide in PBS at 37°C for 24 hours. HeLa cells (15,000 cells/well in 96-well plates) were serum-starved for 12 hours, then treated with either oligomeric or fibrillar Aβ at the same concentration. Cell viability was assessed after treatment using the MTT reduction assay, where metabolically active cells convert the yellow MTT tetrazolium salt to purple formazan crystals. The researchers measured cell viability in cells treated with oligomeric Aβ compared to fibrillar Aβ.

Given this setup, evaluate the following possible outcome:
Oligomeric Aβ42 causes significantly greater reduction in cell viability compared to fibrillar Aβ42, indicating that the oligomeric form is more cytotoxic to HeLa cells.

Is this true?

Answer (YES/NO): YES